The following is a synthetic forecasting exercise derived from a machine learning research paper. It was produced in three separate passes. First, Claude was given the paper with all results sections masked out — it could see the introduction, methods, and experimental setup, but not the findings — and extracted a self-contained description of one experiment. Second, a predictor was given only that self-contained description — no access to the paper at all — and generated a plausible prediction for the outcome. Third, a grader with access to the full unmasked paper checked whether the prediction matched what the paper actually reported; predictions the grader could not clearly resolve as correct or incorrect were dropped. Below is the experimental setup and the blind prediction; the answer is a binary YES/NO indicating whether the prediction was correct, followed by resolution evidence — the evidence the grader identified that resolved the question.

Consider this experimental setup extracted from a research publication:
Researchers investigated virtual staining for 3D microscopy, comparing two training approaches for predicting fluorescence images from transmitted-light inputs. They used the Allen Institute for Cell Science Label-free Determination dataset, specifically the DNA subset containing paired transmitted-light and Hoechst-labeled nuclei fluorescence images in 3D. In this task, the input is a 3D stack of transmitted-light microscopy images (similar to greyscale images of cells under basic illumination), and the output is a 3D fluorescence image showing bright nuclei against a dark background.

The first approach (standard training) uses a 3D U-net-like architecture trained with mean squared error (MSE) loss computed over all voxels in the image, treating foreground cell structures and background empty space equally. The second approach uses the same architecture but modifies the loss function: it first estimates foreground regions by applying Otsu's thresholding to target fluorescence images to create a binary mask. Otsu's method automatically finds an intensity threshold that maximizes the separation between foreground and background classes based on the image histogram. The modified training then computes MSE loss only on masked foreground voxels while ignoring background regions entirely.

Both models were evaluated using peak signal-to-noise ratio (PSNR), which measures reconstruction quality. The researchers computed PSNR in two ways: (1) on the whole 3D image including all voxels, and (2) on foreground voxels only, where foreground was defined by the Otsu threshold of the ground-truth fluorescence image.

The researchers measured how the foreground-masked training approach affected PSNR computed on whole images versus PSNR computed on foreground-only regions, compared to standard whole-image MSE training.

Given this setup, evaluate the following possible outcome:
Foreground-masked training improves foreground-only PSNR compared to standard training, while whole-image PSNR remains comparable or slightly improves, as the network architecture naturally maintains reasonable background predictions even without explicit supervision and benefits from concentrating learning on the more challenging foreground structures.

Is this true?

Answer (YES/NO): NO